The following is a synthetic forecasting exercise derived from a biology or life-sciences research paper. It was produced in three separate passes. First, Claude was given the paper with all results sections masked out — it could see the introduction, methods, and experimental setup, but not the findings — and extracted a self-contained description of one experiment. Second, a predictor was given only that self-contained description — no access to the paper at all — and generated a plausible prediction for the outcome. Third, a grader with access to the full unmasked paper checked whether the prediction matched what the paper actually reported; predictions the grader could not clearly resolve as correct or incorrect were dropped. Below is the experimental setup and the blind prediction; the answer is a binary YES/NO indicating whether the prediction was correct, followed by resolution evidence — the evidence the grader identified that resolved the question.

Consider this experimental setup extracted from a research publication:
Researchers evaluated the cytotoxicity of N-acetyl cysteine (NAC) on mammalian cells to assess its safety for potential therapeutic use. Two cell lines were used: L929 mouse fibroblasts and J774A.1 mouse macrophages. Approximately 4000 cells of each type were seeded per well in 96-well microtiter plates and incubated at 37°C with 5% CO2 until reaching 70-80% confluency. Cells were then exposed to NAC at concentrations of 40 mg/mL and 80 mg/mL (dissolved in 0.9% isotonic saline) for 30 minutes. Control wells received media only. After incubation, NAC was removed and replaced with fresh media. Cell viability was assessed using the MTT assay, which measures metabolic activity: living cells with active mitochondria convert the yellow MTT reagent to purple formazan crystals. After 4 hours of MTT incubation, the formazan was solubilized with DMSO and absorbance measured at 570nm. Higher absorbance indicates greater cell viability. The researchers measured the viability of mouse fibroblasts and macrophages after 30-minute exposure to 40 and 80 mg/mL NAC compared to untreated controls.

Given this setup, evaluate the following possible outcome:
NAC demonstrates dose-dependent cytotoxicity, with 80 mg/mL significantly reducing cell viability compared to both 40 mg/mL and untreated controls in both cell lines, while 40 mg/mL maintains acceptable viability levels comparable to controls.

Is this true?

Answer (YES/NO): NO